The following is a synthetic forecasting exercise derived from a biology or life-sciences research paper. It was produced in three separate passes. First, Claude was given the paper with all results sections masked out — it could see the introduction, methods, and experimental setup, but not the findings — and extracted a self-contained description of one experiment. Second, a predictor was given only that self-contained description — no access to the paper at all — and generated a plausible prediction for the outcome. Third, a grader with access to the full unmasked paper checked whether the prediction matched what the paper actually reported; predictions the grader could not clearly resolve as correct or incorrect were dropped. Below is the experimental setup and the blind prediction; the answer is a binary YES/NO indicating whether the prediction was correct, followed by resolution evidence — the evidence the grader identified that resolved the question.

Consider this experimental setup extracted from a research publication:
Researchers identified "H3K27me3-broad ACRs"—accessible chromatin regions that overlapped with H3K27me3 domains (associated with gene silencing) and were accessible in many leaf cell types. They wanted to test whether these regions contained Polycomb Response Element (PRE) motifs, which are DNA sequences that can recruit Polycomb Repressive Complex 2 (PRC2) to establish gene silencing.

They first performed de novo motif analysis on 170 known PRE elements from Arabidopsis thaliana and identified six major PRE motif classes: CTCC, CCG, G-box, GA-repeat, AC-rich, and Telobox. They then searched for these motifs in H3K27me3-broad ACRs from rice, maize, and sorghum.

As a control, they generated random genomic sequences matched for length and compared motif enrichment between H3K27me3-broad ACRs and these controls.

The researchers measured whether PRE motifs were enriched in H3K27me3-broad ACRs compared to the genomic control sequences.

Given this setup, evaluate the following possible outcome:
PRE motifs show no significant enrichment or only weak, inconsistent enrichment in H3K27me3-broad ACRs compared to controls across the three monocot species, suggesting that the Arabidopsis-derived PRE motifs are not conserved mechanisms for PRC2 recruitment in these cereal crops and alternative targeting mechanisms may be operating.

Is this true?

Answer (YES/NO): NO